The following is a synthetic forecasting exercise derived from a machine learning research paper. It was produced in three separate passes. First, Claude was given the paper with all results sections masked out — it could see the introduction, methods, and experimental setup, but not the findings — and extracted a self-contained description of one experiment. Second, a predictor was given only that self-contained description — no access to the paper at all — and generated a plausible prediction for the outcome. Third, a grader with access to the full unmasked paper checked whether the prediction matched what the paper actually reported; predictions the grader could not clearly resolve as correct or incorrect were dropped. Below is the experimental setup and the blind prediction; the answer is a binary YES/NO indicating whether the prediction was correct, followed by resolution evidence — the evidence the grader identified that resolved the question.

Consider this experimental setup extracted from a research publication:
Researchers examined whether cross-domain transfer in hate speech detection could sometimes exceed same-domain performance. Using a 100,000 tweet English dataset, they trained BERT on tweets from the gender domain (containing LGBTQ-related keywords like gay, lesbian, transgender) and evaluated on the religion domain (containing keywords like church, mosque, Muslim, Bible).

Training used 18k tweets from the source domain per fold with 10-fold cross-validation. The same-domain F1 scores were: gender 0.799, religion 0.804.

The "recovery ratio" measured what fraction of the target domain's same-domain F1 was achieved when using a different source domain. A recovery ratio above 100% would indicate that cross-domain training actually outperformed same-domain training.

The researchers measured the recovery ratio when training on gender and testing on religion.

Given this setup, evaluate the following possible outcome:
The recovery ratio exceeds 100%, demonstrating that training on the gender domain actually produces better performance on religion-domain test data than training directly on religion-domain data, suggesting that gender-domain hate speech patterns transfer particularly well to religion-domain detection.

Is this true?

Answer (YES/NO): YES